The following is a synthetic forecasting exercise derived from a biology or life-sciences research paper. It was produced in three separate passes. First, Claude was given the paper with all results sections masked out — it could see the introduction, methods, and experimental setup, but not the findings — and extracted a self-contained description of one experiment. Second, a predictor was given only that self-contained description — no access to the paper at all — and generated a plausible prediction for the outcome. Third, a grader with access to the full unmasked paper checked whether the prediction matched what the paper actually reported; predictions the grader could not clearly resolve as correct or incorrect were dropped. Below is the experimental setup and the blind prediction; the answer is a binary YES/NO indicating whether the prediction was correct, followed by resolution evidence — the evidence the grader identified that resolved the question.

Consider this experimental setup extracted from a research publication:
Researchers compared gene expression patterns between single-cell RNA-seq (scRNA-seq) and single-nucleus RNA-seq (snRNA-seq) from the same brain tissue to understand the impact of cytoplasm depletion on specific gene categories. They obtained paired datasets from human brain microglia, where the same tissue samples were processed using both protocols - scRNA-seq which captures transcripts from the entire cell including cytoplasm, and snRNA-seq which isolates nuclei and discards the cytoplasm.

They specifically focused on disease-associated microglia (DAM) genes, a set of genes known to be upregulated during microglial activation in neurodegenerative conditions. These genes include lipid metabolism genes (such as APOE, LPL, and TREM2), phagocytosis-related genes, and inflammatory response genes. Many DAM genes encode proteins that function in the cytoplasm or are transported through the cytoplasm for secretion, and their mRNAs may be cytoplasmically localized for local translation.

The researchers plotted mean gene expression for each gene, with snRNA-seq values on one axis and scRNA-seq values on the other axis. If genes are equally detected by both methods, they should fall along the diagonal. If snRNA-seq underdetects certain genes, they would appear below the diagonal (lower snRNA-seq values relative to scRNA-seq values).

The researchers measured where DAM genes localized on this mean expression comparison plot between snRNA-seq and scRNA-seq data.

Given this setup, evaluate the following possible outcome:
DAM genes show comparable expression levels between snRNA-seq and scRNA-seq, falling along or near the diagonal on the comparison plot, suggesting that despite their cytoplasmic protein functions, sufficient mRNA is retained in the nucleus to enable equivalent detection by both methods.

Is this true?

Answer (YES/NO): NO